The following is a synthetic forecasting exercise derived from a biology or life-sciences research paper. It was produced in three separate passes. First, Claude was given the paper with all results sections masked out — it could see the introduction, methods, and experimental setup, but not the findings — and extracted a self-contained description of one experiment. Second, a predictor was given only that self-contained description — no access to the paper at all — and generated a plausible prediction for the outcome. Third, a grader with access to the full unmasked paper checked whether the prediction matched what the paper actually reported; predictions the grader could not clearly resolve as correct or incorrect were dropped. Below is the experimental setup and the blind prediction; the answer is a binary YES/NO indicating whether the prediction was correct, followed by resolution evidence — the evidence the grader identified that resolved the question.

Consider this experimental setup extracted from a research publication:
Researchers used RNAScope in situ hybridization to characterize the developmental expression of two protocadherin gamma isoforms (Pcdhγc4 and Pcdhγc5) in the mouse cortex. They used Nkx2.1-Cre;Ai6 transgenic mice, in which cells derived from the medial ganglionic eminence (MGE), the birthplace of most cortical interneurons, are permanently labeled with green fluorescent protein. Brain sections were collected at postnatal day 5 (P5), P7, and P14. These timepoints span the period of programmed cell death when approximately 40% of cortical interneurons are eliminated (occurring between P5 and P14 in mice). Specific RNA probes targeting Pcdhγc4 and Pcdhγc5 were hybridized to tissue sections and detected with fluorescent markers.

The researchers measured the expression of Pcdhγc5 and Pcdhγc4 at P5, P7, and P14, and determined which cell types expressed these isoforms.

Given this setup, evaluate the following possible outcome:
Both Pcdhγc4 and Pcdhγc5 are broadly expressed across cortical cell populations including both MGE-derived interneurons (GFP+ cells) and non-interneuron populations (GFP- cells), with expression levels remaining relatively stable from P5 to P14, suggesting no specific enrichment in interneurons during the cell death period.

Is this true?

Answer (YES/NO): NO